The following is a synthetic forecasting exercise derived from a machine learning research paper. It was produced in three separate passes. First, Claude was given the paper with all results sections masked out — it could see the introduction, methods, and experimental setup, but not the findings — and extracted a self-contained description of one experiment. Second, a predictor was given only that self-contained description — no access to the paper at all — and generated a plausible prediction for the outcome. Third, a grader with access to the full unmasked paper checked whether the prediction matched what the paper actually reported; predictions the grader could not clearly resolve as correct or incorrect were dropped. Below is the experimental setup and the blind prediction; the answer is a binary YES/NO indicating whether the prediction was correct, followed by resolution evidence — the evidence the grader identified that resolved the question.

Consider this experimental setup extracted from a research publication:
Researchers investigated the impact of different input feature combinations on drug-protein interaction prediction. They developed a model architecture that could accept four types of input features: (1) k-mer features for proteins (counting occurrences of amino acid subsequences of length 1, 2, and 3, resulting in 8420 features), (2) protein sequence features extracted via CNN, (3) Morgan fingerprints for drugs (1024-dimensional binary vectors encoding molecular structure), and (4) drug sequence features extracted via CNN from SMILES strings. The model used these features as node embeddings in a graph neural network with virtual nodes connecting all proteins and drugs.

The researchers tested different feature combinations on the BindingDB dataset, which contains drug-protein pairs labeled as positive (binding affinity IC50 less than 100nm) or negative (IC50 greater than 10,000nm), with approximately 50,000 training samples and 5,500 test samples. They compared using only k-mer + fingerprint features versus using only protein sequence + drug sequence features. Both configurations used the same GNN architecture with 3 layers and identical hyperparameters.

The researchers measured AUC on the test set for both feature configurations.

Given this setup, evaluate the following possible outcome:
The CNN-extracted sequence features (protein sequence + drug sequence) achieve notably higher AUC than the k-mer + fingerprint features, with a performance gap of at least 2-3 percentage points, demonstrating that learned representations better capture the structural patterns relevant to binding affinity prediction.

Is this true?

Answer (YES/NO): NO